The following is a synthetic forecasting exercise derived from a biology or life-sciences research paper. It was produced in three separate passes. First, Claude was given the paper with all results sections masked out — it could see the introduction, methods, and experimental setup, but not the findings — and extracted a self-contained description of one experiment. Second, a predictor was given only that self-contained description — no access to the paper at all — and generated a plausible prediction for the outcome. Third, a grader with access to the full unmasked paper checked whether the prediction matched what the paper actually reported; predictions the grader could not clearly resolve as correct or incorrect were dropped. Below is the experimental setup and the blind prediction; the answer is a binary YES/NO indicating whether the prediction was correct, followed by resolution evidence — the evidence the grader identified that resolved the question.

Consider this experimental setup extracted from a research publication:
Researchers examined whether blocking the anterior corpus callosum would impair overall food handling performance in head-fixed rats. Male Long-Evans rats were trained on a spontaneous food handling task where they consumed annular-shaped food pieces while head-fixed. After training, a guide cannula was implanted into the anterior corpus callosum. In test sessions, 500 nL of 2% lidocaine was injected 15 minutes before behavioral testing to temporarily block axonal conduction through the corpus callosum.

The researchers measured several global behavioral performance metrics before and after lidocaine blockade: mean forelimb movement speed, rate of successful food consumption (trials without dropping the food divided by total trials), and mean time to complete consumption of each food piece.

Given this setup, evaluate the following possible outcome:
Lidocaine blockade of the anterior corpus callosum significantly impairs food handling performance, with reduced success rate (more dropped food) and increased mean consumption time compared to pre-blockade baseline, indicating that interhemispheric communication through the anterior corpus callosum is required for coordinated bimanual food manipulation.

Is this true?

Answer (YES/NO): NO